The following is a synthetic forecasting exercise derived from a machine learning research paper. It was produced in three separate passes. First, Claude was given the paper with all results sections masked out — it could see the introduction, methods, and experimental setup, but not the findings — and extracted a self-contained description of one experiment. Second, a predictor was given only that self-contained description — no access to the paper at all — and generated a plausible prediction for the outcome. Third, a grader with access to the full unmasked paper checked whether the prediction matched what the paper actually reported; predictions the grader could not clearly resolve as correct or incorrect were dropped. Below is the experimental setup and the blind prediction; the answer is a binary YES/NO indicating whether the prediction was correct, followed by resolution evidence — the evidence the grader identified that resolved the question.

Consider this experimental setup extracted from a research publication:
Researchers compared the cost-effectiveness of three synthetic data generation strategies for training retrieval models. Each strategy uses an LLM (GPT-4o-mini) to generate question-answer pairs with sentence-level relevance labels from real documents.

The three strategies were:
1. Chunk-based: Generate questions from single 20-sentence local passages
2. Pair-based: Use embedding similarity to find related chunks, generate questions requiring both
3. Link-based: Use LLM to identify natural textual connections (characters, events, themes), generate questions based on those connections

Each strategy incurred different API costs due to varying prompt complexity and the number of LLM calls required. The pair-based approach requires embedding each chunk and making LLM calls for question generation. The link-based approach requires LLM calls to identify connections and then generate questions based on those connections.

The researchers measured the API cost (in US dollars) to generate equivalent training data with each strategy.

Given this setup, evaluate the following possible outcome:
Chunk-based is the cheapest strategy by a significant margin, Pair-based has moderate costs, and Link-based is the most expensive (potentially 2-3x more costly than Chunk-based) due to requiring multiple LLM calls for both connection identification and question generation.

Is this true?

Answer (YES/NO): NO